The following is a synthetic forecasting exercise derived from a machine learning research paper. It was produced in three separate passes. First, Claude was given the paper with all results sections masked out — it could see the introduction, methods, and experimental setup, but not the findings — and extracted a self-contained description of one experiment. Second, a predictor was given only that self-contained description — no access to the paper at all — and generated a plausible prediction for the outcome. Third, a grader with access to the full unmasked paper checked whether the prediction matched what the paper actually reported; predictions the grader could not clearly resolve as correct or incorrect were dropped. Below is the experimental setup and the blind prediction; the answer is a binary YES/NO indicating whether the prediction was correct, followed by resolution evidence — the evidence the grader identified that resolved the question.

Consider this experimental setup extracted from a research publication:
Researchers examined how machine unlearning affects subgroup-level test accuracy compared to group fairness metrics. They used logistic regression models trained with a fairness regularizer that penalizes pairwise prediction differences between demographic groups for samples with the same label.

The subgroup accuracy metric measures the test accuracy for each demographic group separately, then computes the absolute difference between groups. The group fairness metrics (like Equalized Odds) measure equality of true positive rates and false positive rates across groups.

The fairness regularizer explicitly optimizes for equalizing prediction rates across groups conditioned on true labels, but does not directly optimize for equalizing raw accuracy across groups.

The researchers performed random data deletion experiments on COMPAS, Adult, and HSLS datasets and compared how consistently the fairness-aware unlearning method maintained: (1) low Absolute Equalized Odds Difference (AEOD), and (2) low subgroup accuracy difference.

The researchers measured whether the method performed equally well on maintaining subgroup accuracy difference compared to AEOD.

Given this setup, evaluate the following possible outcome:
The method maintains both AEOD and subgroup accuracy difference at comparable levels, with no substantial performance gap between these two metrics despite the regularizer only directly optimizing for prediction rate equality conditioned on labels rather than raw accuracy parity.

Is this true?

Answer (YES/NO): NO